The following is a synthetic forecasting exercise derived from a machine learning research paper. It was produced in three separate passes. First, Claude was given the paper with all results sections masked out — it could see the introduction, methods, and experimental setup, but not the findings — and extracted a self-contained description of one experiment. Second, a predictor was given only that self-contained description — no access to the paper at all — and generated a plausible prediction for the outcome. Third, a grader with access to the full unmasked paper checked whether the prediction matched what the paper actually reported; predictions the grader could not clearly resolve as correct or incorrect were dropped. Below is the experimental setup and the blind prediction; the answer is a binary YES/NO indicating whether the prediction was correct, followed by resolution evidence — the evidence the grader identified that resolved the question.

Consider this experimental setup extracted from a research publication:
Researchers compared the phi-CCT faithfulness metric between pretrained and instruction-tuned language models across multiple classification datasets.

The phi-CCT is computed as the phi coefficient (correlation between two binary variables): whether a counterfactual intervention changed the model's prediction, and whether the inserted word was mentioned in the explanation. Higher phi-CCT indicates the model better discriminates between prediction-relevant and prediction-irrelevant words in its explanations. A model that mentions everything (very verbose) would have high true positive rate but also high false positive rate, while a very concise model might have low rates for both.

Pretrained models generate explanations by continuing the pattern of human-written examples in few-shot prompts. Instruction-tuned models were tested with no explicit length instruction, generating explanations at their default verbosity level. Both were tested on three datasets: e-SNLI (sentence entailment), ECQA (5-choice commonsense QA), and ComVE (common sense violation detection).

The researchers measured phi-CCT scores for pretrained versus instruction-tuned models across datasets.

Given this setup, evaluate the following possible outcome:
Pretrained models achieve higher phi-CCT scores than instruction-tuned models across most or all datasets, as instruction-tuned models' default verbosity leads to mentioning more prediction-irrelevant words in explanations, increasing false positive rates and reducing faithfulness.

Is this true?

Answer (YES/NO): NO